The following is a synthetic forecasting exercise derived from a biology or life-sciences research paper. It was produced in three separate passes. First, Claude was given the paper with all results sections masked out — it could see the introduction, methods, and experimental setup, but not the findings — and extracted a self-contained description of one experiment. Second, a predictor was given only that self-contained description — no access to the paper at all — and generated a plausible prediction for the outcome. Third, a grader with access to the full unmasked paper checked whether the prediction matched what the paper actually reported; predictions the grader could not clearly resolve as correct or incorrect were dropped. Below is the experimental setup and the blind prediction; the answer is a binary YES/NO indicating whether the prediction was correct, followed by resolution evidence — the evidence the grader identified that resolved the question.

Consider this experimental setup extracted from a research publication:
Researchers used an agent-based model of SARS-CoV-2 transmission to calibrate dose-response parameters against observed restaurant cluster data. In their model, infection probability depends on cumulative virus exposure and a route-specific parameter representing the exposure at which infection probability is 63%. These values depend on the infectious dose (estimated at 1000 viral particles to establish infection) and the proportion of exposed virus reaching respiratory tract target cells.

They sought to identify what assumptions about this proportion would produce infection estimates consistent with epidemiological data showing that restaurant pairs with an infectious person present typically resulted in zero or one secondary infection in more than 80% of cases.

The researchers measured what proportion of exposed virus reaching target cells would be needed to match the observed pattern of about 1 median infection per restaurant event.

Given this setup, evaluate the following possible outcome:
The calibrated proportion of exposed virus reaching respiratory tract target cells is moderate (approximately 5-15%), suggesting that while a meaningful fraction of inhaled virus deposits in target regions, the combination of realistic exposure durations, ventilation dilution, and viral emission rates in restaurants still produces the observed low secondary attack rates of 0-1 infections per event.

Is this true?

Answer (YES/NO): YES